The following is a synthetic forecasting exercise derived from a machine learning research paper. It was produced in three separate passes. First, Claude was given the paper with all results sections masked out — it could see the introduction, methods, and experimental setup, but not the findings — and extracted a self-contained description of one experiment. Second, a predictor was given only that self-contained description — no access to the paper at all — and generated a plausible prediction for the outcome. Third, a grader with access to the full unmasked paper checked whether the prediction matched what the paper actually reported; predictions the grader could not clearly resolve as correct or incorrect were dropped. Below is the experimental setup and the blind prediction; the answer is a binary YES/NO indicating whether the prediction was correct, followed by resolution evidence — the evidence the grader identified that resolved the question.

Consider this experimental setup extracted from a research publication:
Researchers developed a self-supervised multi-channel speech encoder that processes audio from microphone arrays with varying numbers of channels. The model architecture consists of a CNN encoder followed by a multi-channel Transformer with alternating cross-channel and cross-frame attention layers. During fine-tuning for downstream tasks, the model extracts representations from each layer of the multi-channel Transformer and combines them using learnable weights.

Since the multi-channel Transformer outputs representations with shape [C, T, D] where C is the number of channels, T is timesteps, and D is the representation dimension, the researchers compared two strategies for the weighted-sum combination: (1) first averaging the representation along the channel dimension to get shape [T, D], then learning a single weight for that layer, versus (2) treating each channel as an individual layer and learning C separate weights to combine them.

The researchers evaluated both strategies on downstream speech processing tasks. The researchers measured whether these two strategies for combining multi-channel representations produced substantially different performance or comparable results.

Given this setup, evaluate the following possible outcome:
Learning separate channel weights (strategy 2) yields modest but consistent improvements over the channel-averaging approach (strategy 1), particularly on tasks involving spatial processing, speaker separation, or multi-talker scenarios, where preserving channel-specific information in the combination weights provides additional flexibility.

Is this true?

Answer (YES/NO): NO